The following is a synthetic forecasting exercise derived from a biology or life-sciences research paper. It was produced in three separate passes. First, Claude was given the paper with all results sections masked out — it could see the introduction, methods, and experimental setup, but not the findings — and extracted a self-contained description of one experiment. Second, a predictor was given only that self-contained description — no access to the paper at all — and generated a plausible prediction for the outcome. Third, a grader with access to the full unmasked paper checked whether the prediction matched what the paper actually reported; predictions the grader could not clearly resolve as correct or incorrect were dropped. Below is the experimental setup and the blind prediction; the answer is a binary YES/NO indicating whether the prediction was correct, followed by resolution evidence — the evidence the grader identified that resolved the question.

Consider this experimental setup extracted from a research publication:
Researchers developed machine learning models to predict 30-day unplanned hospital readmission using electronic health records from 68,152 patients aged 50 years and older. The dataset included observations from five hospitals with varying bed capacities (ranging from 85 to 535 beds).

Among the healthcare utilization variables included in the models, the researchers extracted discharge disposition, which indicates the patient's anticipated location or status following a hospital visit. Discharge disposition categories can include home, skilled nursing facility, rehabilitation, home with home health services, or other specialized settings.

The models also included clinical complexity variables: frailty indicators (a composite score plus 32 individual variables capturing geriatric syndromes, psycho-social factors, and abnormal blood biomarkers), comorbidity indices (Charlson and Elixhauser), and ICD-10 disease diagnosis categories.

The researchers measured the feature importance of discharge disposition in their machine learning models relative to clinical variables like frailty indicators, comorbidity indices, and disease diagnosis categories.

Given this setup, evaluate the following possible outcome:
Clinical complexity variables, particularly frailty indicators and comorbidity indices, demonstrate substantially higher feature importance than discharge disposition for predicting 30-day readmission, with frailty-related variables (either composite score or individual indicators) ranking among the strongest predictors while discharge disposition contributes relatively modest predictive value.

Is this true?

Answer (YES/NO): NO